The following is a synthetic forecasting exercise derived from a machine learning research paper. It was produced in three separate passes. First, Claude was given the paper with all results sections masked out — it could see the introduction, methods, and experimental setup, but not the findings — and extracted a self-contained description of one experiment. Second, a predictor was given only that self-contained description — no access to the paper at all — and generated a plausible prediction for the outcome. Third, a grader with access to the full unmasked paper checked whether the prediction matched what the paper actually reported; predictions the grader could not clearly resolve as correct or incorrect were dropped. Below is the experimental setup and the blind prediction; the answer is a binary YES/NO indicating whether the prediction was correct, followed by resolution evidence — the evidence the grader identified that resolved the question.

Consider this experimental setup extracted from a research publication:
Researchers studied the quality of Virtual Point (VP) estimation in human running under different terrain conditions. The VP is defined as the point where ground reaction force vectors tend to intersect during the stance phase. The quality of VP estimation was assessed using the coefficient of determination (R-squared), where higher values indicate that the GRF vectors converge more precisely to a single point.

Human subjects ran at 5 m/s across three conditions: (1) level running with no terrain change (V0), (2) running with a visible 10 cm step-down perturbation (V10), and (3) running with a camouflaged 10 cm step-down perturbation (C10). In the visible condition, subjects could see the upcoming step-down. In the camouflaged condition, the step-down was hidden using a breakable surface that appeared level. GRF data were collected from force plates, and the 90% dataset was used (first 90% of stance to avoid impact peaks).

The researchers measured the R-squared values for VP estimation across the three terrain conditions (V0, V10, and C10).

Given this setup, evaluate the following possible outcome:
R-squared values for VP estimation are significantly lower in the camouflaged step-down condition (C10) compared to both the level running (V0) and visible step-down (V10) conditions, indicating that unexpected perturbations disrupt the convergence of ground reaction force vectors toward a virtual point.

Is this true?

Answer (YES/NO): YES